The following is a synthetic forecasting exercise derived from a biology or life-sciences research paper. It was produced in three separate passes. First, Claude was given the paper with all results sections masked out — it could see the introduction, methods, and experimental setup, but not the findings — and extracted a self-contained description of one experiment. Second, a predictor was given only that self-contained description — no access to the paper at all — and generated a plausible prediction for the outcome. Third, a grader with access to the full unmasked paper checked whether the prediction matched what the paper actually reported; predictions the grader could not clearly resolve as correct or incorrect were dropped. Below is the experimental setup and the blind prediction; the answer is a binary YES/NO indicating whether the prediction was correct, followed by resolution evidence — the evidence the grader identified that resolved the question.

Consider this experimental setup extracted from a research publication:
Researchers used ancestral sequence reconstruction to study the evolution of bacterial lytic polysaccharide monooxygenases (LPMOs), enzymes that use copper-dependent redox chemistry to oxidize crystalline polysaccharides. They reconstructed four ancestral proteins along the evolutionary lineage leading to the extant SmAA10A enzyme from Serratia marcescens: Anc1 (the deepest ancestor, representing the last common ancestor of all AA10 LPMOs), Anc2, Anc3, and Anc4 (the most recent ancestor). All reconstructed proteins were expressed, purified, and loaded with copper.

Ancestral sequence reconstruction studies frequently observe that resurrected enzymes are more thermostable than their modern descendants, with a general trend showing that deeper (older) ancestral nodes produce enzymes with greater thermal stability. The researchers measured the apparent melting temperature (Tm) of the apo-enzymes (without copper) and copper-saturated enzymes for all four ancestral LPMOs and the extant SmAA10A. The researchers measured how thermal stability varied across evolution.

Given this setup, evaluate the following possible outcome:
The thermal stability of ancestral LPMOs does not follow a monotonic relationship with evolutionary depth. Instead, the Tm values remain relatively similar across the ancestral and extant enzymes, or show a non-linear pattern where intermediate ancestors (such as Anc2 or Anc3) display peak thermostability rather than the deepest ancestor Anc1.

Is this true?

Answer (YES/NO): YES